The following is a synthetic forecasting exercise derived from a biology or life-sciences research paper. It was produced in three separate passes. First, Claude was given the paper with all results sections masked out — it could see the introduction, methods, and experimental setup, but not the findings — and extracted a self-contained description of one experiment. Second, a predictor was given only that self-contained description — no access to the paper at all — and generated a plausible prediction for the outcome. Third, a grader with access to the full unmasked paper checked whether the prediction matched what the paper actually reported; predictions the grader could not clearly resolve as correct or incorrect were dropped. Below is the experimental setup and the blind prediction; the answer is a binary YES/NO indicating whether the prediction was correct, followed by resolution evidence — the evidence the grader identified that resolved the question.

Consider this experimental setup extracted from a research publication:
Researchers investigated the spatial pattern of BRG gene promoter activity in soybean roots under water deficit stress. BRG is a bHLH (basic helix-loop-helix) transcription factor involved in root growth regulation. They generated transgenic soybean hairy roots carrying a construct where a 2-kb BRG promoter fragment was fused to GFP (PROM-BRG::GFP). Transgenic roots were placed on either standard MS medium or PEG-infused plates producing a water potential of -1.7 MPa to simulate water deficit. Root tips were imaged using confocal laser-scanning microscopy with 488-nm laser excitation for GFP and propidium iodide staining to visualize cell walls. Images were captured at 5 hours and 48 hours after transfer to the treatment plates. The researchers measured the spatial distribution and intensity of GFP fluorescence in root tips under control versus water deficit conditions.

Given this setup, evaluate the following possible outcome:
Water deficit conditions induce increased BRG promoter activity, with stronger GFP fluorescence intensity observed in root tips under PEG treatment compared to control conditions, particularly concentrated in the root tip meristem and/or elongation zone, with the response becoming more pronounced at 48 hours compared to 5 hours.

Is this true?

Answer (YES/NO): NO